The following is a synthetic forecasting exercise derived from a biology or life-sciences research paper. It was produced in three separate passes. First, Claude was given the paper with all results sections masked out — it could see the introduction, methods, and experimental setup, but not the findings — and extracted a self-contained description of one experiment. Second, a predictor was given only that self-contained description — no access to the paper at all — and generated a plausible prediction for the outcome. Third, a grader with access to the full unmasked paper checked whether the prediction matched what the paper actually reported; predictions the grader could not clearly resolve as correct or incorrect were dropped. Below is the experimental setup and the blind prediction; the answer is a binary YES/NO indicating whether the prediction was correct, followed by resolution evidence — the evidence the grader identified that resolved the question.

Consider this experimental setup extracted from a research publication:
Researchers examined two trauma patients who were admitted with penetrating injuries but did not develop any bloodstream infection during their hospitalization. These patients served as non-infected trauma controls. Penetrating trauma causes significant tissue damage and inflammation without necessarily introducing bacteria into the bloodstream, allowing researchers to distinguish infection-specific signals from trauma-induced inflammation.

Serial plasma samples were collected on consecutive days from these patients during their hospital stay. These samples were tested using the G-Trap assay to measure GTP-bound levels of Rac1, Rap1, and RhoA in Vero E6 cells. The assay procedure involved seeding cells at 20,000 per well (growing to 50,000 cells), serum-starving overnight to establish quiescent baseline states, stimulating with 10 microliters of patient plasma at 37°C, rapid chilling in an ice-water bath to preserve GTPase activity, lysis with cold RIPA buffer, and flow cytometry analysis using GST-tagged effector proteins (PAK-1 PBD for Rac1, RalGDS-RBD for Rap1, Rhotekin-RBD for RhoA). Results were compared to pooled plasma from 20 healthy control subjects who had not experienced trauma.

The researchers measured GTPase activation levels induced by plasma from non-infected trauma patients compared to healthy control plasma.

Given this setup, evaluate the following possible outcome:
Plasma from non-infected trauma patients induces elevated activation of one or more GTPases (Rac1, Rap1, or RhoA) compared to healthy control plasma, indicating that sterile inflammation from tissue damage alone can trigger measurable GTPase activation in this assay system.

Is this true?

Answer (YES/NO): NO